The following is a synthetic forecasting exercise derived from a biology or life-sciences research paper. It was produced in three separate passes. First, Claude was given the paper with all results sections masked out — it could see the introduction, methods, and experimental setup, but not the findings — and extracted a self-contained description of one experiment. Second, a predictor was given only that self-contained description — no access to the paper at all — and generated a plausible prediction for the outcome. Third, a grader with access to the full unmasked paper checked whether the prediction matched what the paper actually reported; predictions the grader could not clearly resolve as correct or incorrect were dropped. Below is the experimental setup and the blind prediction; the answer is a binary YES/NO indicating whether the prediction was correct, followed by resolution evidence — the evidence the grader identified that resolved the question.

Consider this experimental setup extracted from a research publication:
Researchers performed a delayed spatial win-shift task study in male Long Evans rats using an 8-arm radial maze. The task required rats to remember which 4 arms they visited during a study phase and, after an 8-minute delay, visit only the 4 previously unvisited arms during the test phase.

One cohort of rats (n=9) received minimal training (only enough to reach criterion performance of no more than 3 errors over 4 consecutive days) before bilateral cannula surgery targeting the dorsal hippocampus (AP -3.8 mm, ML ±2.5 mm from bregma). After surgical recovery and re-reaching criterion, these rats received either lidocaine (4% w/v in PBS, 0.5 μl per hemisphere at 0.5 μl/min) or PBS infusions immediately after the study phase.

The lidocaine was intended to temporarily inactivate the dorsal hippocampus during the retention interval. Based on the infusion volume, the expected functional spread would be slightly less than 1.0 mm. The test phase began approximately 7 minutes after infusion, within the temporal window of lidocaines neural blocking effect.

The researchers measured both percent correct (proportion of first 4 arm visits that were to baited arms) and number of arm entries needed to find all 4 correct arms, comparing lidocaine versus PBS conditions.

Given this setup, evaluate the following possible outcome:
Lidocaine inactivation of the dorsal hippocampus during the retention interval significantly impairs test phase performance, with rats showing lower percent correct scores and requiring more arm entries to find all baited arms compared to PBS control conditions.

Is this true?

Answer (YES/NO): YES